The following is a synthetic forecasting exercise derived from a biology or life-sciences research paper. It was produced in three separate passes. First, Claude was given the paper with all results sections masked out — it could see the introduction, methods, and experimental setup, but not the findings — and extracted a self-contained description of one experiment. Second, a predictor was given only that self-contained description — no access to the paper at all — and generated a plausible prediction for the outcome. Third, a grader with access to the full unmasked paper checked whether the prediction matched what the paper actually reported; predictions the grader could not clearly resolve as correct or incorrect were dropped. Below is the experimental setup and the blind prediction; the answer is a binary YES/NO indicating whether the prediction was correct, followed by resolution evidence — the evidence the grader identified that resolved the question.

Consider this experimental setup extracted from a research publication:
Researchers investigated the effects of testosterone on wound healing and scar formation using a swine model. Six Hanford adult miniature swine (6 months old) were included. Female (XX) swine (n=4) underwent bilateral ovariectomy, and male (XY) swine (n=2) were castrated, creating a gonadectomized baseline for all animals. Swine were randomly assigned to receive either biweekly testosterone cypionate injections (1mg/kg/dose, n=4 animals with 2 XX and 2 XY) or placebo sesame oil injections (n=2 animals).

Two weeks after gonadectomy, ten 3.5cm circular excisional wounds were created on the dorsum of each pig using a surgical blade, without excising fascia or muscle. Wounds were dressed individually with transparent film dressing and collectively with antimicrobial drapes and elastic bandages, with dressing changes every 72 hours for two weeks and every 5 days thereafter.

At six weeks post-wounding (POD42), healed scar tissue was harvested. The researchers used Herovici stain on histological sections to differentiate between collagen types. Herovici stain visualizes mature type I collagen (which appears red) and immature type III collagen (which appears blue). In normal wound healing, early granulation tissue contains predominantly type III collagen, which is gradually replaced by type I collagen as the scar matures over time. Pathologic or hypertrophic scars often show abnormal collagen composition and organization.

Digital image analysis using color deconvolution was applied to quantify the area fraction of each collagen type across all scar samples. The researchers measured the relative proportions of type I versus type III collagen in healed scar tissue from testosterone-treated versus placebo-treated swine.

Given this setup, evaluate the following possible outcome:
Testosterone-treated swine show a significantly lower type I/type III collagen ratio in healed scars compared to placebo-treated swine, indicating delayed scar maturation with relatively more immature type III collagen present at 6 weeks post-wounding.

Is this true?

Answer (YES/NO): NO